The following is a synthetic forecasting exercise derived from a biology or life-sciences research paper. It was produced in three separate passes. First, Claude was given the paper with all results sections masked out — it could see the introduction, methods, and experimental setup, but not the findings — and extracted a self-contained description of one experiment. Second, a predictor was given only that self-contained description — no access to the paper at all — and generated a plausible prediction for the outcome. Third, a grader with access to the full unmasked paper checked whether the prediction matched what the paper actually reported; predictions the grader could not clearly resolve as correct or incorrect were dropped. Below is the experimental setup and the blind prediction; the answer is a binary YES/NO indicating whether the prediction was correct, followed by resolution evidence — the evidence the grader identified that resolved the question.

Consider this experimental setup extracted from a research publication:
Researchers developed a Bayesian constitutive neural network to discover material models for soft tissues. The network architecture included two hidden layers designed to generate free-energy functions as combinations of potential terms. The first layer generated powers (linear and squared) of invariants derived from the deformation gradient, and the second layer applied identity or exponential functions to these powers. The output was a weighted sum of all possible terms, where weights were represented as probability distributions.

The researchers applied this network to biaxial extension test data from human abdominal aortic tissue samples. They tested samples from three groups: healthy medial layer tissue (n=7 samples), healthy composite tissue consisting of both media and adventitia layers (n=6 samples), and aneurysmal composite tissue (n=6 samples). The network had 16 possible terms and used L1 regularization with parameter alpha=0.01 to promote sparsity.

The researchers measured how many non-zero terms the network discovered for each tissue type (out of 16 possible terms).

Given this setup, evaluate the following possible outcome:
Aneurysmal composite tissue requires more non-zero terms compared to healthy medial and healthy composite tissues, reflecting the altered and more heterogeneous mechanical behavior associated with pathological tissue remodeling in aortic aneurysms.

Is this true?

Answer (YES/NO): NO